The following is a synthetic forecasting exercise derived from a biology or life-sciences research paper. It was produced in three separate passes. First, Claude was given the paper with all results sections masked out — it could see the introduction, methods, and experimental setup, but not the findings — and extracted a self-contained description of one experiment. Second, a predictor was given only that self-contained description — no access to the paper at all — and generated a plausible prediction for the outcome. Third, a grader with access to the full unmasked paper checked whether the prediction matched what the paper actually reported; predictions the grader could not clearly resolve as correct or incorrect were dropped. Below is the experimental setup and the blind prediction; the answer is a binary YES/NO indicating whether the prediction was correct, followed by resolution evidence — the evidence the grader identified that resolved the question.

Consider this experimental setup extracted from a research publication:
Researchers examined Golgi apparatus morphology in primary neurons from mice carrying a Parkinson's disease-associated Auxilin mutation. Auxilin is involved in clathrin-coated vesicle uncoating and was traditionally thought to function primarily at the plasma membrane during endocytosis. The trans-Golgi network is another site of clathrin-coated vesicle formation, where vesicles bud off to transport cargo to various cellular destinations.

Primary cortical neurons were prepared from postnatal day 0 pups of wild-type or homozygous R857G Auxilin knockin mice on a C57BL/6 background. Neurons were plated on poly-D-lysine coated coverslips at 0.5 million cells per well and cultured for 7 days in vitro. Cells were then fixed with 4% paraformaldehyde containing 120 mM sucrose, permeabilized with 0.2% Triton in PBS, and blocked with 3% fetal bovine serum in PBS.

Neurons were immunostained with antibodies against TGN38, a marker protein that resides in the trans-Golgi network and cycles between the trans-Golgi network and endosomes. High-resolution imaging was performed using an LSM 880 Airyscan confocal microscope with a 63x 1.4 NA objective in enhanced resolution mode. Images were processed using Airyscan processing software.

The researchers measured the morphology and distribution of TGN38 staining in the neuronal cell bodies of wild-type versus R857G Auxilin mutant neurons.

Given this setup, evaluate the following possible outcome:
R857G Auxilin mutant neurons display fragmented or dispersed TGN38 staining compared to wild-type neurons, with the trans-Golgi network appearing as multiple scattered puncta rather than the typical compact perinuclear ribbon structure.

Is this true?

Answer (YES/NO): NO